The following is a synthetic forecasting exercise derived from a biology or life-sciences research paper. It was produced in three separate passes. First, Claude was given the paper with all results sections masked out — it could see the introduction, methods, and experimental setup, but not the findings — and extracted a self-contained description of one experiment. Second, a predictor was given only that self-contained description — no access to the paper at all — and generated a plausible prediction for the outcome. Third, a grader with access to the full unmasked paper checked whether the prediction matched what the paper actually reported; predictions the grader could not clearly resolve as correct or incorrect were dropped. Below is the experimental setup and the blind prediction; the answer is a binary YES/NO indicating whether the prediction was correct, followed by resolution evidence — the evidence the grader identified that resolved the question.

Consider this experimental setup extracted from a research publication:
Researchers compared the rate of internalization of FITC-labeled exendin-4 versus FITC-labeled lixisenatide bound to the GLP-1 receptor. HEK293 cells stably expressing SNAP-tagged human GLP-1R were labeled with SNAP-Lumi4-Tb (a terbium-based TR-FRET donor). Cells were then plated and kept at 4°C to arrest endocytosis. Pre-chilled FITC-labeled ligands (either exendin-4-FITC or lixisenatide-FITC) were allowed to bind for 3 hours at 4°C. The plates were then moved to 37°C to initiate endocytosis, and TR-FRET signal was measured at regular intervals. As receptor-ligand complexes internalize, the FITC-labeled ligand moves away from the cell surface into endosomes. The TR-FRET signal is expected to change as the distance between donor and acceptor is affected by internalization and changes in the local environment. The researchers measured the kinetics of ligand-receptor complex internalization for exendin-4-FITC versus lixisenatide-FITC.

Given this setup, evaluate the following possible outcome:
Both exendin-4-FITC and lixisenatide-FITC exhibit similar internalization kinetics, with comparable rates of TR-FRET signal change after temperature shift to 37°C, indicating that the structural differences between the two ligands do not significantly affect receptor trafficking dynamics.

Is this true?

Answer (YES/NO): YES